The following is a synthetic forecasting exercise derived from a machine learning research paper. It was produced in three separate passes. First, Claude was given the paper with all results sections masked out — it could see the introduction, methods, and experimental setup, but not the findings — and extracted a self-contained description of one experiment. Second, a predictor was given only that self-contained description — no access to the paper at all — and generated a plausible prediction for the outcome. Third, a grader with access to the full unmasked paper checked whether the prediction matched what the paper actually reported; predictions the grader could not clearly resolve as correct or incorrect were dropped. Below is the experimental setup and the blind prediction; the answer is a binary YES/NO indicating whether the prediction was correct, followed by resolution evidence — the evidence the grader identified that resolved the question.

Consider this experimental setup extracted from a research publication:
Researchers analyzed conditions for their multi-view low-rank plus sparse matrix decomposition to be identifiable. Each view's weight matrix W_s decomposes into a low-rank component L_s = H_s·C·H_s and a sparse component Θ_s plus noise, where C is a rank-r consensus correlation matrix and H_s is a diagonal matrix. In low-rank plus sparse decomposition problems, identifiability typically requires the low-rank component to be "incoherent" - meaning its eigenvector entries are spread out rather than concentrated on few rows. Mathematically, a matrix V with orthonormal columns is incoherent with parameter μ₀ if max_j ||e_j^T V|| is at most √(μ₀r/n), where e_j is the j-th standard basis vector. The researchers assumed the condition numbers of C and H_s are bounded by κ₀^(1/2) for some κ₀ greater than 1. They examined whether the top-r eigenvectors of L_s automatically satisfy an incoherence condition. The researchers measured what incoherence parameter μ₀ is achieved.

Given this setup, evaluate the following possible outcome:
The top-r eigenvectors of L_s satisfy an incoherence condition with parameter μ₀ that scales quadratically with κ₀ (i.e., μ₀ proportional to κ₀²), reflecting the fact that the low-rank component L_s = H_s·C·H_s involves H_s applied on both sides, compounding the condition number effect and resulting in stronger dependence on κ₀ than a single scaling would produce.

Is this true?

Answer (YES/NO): YES